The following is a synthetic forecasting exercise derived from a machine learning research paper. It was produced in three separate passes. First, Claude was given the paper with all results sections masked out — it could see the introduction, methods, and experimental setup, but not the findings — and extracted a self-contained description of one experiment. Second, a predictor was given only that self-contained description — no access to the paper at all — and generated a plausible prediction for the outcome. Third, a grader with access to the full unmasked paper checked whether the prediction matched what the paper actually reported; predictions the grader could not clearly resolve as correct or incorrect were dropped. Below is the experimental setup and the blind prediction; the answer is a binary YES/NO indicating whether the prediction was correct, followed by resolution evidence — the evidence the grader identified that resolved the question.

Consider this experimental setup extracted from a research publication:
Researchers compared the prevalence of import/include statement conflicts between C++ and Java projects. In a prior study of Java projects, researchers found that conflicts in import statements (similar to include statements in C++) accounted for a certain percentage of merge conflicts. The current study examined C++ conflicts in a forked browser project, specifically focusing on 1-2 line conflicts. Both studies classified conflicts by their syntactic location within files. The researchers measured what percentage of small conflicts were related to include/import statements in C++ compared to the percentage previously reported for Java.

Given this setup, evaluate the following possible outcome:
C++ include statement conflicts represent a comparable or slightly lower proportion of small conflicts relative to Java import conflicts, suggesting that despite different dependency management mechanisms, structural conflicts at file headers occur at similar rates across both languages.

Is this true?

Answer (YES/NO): NO